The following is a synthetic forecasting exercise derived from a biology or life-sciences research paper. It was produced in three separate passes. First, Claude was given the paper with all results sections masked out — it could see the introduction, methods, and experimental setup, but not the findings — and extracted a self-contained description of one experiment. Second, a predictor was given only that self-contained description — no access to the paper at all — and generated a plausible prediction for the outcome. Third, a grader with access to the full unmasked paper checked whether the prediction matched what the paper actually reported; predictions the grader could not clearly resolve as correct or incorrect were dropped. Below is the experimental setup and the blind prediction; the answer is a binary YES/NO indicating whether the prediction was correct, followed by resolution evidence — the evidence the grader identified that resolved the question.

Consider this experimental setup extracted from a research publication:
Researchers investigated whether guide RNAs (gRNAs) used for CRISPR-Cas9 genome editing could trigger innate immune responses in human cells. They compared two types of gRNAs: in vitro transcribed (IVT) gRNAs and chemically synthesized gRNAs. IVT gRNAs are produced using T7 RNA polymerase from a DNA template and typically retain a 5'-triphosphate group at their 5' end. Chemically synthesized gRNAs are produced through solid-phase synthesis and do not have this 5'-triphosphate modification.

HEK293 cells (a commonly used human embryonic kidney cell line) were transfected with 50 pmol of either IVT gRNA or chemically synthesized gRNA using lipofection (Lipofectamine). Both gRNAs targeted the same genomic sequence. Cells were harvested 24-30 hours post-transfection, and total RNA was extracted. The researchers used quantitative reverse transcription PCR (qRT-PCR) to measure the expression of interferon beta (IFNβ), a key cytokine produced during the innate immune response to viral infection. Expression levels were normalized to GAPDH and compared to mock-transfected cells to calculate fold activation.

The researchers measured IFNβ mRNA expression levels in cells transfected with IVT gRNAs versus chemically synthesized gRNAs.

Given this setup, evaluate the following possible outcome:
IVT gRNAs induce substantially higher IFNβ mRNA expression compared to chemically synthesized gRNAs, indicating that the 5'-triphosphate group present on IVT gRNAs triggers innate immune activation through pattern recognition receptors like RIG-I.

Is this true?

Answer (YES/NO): YES